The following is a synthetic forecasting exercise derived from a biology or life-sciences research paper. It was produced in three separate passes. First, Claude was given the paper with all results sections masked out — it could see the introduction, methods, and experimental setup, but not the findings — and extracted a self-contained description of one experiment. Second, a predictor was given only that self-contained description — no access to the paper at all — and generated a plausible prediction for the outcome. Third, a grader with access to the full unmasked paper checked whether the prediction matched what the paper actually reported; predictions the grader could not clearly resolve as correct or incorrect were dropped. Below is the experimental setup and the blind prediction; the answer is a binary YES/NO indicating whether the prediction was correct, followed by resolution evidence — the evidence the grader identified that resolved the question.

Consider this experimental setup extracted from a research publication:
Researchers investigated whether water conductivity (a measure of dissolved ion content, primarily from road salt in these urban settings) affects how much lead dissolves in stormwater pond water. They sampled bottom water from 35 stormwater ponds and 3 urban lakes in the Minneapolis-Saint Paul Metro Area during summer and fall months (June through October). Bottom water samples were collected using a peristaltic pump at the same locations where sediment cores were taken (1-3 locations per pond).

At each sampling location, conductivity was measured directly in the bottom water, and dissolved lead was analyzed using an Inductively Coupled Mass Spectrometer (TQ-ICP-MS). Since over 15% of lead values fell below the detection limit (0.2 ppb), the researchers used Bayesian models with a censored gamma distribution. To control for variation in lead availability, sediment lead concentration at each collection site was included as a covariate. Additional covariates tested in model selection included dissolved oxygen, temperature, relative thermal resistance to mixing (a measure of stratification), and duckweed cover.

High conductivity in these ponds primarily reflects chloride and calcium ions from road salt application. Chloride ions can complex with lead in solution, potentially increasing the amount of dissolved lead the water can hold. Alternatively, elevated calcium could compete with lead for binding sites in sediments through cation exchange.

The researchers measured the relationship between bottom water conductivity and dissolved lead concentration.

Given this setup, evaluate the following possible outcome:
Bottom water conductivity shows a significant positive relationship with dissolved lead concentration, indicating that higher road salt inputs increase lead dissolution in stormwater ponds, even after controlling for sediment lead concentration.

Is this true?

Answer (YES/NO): NO